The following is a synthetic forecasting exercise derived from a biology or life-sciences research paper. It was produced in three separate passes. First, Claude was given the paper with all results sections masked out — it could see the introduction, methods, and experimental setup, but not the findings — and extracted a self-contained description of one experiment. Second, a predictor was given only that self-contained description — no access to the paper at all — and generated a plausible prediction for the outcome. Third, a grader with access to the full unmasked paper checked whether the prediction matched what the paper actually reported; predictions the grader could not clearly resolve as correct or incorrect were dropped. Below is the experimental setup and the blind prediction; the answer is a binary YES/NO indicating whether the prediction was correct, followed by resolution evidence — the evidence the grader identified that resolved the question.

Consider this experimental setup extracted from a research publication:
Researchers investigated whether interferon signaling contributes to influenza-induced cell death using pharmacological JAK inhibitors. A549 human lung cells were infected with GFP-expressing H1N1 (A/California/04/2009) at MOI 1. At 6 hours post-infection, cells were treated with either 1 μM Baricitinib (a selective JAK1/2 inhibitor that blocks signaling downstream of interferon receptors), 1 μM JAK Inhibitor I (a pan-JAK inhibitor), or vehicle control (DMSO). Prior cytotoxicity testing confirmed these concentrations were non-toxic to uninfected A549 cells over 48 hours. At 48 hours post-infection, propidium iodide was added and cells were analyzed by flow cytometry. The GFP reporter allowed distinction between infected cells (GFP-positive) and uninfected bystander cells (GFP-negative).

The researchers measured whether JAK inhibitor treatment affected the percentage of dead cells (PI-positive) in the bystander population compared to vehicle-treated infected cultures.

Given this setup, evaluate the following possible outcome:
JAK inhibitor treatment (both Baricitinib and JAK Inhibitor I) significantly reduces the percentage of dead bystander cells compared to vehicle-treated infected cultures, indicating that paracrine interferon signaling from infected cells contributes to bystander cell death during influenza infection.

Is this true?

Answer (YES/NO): YES